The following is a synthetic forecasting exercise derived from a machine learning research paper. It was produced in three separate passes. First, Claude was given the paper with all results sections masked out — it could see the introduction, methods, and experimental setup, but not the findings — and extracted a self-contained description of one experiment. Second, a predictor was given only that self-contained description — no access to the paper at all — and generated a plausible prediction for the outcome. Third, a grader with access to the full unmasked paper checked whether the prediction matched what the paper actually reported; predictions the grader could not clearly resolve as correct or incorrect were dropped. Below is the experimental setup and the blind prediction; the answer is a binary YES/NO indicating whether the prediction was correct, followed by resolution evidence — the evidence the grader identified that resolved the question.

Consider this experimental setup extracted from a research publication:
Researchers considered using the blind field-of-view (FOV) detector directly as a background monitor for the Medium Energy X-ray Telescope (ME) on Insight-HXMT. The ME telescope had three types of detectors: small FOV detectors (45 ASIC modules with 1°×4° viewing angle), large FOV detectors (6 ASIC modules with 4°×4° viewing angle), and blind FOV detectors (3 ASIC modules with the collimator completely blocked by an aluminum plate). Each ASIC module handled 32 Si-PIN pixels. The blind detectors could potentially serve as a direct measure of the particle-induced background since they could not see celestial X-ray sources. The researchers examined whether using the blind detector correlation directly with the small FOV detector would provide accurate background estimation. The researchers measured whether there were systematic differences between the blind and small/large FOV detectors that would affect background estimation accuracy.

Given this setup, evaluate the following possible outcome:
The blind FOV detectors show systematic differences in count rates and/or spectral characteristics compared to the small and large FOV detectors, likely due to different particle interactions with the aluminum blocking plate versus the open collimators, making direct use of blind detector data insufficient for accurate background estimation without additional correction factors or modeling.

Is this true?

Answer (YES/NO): YES